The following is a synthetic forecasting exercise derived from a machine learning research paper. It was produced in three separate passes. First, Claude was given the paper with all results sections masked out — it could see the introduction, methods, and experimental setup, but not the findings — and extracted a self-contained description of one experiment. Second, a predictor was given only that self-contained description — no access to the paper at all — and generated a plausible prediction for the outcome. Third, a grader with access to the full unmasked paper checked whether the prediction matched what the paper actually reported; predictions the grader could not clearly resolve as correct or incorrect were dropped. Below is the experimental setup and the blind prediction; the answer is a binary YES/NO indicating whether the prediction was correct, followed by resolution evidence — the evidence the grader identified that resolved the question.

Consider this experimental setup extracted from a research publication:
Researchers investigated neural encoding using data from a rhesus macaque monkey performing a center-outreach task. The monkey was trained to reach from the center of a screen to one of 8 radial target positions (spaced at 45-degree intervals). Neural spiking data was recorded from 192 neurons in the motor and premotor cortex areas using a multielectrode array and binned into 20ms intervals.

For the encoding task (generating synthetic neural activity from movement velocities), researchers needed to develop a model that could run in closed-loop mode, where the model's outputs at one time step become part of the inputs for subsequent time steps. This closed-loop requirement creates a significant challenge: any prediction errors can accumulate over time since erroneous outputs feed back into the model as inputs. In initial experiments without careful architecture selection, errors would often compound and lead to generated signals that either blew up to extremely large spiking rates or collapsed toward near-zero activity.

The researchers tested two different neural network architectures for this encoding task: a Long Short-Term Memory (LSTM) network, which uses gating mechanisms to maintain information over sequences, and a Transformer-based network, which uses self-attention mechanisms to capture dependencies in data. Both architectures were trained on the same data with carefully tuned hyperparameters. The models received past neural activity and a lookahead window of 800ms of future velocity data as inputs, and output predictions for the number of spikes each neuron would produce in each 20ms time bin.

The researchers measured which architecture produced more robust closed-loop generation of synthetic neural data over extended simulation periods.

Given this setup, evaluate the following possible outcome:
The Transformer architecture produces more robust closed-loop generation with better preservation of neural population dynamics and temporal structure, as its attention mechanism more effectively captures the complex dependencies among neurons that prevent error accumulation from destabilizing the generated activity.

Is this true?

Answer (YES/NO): YES